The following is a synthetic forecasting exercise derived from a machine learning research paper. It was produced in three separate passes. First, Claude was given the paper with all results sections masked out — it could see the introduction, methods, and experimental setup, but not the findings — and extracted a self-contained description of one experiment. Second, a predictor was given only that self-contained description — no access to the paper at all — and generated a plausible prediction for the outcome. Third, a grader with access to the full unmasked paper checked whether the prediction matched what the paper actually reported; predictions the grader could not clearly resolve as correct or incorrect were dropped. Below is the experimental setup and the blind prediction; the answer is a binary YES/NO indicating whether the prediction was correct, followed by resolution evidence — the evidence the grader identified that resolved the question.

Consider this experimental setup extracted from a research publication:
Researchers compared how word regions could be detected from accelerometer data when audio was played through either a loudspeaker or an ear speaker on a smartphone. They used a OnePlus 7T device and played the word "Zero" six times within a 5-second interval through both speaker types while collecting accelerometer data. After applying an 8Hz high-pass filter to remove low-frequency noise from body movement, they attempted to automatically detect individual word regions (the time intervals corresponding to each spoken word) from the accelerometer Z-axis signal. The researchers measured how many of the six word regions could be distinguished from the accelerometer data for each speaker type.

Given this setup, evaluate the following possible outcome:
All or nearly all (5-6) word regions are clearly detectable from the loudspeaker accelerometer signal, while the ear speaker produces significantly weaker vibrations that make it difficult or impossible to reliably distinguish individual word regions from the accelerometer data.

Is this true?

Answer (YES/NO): YES